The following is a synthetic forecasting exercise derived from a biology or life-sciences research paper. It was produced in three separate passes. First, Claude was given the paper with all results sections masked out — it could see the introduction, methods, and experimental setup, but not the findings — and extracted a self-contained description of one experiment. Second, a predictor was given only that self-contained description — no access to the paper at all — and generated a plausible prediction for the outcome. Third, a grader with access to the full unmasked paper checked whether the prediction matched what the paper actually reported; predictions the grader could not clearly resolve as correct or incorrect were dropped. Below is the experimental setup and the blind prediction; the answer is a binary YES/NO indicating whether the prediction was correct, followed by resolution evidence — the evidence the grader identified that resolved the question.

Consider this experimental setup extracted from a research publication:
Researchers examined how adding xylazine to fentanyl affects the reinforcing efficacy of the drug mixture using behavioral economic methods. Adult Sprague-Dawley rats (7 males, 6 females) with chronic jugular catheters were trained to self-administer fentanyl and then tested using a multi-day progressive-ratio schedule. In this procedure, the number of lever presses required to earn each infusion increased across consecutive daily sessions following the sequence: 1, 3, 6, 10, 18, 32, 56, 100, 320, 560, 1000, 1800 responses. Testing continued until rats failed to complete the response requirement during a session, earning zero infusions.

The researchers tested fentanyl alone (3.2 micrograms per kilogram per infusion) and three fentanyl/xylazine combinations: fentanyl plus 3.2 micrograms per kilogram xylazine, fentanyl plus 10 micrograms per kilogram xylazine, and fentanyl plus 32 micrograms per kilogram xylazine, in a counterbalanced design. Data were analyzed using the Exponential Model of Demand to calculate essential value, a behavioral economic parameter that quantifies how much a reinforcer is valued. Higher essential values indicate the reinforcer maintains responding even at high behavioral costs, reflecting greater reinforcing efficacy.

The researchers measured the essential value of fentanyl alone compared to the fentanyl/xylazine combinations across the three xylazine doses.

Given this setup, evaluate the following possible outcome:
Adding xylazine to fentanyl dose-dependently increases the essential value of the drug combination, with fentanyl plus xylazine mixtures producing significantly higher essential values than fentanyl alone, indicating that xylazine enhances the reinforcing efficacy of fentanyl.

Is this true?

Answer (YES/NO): NO